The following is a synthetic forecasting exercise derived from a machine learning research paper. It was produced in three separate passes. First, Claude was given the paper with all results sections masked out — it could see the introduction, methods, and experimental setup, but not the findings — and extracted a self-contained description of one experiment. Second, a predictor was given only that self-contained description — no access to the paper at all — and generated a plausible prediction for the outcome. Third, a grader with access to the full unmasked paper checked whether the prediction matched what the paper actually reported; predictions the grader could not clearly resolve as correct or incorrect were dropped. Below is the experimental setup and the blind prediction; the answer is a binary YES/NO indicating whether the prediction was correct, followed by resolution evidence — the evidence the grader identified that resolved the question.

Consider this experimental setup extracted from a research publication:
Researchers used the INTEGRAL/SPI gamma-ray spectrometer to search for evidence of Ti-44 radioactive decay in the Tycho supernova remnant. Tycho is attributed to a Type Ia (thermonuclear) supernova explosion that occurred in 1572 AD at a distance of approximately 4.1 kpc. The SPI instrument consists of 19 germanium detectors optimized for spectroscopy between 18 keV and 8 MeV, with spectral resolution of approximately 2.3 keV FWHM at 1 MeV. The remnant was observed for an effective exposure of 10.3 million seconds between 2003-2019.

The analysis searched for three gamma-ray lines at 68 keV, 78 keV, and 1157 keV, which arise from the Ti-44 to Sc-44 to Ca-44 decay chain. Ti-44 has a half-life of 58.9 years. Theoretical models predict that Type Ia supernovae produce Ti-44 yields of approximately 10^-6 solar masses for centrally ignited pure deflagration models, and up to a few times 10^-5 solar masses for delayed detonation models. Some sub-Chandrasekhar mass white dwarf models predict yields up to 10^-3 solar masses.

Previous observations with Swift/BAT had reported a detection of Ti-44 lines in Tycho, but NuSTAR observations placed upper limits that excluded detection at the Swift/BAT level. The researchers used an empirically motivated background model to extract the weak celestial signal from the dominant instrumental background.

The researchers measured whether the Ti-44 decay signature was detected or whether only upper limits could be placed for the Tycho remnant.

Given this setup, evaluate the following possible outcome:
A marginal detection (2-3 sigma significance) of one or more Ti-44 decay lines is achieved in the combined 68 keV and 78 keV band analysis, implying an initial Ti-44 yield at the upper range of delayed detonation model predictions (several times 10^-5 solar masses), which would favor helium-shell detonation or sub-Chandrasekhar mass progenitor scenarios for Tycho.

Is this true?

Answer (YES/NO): NO